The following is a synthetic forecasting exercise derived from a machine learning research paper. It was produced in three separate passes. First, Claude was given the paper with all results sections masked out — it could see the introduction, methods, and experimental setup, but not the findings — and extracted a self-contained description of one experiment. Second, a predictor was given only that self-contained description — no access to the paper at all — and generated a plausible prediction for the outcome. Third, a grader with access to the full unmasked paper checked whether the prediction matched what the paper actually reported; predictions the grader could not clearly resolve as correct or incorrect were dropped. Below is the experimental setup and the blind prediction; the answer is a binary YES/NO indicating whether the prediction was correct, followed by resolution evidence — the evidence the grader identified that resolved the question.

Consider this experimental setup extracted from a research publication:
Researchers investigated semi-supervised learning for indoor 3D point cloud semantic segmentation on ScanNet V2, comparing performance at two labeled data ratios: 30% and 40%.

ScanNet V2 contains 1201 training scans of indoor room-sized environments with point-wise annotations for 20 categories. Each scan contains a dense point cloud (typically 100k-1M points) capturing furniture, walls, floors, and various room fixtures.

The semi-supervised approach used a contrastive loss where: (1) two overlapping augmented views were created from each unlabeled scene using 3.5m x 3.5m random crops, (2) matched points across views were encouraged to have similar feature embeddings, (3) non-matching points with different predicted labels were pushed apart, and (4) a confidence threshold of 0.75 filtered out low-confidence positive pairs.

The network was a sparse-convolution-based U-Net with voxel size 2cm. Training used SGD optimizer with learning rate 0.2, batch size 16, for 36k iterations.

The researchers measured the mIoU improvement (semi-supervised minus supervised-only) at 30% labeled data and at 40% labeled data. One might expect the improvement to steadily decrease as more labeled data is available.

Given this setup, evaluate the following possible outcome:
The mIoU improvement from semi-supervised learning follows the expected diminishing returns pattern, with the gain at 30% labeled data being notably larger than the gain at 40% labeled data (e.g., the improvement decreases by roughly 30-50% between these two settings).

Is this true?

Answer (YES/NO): NO